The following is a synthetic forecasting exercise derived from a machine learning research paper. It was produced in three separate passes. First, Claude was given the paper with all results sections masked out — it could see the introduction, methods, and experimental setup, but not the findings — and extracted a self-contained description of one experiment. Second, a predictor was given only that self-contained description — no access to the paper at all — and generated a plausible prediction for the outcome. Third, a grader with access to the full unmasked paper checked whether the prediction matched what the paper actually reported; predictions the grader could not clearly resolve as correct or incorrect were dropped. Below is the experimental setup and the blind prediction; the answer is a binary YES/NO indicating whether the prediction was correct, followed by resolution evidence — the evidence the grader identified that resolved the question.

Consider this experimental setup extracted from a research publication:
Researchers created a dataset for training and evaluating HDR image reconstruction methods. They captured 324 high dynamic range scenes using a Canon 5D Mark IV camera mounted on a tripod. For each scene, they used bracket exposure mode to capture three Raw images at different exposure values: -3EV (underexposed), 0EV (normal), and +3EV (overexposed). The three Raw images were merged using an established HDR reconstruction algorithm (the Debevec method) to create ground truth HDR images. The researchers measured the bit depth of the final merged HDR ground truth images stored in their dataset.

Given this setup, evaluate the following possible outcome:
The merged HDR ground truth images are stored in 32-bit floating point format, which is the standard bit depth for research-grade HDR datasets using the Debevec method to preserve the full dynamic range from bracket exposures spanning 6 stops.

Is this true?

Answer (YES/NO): NO